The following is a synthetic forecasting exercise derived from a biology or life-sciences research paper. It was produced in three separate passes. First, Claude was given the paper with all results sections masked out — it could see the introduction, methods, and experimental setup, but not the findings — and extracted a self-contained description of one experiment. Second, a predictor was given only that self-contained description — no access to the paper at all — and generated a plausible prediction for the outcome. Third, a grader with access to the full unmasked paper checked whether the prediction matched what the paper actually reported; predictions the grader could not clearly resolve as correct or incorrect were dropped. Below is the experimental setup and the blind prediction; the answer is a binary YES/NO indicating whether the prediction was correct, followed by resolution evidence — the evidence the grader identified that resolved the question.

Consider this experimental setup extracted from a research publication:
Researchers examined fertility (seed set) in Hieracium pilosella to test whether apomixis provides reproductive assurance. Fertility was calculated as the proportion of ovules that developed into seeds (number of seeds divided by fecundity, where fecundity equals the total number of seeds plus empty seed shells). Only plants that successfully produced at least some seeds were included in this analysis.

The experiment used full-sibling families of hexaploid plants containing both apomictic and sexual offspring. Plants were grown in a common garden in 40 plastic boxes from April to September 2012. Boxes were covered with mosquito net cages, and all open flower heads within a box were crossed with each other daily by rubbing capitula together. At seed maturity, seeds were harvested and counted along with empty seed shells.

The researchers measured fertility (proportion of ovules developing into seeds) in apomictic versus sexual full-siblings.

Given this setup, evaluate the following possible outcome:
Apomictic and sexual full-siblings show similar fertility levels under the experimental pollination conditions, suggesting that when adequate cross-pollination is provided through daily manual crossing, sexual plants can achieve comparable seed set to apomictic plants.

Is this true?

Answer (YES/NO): NO